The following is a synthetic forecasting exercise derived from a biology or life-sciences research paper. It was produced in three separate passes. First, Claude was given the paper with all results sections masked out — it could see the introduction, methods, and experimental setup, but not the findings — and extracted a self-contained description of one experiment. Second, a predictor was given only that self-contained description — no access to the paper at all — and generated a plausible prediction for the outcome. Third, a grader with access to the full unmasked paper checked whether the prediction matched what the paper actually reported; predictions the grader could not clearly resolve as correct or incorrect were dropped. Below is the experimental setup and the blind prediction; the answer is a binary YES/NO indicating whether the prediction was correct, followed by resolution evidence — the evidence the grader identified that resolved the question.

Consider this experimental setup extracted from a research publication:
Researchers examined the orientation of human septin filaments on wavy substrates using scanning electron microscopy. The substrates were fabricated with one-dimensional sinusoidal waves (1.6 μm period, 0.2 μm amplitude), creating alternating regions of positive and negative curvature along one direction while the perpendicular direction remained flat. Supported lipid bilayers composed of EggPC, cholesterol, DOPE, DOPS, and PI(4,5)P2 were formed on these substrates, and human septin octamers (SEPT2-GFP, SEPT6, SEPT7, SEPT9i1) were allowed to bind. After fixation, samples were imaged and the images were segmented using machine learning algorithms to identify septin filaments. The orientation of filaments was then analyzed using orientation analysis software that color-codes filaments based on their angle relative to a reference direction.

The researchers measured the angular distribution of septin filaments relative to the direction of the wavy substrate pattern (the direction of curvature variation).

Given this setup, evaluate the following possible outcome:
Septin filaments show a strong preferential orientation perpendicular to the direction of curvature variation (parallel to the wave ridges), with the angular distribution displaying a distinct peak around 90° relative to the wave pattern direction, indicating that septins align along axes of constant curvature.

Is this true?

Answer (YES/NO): NO